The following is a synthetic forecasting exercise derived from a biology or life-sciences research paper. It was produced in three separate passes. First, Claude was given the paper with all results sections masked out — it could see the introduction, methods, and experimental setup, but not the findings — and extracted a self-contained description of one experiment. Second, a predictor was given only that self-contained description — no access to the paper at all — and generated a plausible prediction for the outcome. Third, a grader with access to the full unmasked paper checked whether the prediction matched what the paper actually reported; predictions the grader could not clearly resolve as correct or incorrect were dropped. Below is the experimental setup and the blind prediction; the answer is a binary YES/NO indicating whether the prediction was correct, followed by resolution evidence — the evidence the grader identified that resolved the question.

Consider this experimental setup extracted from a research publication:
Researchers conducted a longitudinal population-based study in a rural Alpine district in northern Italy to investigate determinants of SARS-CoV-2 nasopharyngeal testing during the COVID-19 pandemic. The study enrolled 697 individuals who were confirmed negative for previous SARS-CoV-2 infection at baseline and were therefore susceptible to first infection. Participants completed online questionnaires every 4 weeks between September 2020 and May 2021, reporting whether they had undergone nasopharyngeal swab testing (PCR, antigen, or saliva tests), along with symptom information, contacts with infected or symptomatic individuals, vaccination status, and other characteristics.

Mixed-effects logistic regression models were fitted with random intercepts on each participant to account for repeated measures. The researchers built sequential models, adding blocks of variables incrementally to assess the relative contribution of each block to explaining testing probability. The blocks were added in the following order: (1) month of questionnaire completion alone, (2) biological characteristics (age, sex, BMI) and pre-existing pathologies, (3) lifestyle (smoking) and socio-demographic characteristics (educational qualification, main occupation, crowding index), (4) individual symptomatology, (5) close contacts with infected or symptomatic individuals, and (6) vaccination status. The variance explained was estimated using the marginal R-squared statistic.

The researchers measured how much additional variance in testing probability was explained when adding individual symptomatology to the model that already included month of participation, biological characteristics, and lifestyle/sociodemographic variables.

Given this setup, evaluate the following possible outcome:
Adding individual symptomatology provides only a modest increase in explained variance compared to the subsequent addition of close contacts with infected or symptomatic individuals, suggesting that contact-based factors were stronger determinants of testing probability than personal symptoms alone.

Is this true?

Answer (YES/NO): NO